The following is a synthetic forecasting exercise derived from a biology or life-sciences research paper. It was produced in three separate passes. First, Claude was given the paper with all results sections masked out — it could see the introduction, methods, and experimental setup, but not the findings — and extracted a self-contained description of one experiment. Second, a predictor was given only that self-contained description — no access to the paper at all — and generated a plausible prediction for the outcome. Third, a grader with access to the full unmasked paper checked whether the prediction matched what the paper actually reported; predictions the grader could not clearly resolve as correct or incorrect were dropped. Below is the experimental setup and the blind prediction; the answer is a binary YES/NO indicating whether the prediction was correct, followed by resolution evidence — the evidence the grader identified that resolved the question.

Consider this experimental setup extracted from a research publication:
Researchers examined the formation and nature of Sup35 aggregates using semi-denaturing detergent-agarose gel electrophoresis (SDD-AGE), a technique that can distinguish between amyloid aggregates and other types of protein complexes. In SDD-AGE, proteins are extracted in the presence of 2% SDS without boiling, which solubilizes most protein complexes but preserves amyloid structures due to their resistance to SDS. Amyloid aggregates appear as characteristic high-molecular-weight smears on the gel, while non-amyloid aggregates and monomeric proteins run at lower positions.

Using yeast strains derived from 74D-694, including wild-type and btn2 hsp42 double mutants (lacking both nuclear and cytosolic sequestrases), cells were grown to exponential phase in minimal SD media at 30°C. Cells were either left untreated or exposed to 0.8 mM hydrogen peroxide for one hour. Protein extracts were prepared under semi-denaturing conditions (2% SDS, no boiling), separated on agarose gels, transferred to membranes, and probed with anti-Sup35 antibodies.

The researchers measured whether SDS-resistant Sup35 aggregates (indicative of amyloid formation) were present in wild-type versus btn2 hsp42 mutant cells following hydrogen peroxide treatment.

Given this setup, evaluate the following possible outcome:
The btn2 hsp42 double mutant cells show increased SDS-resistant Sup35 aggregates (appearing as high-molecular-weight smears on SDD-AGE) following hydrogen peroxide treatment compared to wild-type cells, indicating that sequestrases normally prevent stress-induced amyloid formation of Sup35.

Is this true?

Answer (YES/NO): NO